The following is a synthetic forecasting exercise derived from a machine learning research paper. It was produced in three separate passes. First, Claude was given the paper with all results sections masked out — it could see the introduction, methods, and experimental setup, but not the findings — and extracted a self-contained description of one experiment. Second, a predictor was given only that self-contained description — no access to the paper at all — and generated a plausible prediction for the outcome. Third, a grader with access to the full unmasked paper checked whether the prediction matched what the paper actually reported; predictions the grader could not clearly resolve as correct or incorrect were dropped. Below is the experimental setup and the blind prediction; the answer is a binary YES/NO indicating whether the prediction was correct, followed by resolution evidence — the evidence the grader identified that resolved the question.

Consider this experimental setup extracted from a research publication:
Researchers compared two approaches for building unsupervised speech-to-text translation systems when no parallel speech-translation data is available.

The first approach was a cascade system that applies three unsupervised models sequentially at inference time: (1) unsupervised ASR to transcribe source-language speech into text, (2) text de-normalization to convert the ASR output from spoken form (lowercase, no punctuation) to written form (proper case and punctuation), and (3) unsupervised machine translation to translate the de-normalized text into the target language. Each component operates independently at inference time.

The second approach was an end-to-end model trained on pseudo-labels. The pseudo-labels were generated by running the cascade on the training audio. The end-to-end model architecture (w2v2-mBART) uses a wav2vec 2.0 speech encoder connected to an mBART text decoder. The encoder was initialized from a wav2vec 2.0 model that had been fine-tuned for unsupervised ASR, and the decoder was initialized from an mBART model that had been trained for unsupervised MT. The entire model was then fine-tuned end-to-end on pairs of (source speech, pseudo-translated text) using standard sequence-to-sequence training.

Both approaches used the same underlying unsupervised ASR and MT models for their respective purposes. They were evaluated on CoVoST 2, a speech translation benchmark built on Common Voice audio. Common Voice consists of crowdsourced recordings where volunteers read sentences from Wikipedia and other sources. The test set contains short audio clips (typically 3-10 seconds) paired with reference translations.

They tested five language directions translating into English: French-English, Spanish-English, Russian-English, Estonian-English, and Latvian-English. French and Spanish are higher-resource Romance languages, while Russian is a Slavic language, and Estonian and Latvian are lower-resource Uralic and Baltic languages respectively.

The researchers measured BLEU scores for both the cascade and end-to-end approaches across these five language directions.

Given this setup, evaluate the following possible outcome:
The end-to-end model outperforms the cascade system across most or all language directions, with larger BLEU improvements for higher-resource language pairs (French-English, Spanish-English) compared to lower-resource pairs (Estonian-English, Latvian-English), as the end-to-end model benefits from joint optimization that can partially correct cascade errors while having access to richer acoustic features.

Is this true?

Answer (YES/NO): NO